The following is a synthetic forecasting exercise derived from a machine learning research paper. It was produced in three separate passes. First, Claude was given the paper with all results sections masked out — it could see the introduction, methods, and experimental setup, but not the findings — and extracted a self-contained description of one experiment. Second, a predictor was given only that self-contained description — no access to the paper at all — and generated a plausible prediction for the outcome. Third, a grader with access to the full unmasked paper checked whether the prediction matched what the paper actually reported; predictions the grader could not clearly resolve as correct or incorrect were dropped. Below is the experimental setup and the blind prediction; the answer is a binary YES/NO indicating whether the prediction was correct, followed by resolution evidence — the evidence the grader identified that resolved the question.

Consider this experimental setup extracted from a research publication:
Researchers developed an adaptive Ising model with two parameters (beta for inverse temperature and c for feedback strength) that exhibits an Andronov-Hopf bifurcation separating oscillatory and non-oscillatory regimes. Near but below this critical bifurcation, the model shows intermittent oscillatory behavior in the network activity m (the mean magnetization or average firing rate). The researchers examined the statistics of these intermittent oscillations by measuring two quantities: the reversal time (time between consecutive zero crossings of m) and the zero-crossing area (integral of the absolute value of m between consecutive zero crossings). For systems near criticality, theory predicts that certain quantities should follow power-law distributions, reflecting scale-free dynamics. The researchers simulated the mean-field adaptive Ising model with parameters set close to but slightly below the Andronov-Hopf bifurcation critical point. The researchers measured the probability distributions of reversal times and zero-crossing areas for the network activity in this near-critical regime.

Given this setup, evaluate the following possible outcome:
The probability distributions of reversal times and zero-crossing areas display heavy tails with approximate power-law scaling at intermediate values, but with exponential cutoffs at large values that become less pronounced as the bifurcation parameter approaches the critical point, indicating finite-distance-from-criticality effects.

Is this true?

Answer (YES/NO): NO